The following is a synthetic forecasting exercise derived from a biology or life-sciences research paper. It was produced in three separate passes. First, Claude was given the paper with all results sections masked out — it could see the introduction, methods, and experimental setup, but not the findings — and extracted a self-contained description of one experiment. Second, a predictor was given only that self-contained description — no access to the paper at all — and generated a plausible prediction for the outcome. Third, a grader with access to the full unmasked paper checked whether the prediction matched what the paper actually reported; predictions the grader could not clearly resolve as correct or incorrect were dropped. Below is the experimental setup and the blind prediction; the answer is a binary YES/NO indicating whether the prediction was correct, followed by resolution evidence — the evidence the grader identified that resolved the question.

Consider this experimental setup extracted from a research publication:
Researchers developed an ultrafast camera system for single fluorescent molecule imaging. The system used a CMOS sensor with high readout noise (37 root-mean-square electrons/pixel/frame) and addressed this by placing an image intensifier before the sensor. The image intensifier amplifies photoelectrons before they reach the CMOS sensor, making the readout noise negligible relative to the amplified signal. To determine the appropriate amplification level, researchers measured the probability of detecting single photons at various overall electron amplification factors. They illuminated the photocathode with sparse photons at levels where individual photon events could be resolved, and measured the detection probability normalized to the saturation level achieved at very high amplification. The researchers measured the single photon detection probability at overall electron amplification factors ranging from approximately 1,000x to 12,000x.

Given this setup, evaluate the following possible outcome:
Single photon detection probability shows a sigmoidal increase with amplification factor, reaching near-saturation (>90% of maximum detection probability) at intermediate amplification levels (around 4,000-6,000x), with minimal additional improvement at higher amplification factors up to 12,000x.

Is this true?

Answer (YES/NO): NO